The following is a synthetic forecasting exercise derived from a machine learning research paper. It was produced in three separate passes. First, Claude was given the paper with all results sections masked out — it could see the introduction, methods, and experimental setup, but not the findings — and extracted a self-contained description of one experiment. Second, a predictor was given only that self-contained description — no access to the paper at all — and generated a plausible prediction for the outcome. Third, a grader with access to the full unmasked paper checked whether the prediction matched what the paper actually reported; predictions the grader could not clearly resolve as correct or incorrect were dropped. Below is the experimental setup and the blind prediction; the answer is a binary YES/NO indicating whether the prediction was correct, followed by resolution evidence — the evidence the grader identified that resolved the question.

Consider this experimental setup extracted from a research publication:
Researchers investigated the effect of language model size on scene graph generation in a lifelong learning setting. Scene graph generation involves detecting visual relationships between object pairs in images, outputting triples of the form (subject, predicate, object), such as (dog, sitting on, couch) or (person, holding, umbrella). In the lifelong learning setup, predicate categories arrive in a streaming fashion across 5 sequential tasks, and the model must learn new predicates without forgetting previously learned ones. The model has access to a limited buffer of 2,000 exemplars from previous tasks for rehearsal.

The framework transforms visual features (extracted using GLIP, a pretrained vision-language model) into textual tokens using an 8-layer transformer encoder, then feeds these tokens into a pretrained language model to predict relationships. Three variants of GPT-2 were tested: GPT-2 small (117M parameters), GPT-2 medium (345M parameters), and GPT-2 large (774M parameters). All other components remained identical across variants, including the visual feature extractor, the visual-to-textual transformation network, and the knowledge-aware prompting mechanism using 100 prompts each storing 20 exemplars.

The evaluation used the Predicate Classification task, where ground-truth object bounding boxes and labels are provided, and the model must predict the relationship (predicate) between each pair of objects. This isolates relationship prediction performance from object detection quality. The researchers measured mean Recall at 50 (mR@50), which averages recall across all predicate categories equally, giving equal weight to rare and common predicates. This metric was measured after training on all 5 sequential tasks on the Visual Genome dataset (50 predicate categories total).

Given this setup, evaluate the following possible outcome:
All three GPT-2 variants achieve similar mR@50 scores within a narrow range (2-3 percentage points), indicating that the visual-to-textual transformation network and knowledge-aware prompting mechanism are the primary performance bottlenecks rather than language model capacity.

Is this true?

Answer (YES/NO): NO